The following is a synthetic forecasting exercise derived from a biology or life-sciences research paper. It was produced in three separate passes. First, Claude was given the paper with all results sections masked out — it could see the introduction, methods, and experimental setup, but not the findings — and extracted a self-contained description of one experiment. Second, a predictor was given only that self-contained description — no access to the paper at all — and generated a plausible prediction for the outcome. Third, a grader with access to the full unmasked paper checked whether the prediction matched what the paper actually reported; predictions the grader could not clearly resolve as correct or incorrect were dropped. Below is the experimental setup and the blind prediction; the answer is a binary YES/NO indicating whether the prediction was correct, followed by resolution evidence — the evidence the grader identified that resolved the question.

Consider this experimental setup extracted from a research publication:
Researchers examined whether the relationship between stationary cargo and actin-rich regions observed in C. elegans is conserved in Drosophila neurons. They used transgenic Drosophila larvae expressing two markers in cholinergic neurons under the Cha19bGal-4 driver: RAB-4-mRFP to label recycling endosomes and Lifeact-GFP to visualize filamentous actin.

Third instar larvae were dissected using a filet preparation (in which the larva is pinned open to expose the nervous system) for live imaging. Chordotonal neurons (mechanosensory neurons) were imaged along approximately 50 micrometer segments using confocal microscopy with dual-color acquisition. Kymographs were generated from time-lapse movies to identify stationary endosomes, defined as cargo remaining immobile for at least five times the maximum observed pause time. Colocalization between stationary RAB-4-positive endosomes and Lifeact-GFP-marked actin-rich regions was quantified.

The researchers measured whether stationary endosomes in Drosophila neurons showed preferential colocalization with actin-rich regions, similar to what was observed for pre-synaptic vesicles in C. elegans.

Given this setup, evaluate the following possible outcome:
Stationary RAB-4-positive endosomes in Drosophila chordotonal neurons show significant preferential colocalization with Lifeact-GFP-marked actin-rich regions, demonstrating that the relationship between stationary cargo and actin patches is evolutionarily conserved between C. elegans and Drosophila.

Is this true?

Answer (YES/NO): YES